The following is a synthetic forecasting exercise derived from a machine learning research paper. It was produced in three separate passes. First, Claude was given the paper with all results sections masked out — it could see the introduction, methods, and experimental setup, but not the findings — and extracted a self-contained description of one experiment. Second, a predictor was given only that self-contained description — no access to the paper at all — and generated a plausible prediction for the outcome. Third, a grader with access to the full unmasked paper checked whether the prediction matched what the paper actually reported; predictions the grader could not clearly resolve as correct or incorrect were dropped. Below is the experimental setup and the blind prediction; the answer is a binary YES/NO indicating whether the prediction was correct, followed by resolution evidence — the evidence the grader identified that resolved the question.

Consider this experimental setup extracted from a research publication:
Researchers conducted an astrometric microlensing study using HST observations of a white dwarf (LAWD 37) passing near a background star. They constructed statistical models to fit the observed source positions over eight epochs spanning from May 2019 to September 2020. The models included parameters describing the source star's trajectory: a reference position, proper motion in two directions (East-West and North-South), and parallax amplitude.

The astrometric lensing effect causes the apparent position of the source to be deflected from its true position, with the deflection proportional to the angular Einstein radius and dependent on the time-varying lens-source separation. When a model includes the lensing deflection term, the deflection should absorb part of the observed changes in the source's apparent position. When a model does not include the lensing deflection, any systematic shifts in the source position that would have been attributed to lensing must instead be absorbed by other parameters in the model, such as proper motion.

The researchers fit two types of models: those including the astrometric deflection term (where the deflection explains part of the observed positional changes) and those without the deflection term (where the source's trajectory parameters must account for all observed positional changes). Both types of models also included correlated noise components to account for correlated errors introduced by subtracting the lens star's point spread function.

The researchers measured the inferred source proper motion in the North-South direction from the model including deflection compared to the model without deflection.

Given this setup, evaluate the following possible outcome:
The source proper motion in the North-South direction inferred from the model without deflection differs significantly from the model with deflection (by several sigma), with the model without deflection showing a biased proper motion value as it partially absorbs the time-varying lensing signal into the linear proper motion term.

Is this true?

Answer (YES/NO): YES